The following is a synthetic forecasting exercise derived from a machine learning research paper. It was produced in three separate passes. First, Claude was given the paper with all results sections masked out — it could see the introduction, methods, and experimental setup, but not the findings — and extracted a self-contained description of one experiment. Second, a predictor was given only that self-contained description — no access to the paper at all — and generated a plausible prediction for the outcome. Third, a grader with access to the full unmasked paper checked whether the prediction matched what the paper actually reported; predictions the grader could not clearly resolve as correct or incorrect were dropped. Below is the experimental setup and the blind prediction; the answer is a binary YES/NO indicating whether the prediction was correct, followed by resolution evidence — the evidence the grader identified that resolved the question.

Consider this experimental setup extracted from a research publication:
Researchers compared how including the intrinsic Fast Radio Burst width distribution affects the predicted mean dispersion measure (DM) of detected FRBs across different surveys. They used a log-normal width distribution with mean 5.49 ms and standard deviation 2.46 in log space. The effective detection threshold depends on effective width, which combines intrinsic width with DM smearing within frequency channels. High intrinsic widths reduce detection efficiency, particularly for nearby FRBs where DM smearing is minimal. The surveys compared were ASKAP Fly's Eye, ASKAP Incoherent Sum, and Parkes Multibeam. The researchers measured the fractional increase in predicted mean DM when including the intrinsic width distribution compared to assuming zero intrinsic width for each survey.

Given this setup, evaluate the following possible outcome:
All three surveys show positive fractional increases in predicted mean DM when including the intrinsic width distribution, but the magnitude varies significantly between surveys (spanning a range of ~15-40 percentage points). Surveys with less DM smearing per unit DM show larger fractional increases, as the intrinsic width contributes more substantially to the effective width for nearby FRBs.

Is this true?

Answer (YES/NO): YES